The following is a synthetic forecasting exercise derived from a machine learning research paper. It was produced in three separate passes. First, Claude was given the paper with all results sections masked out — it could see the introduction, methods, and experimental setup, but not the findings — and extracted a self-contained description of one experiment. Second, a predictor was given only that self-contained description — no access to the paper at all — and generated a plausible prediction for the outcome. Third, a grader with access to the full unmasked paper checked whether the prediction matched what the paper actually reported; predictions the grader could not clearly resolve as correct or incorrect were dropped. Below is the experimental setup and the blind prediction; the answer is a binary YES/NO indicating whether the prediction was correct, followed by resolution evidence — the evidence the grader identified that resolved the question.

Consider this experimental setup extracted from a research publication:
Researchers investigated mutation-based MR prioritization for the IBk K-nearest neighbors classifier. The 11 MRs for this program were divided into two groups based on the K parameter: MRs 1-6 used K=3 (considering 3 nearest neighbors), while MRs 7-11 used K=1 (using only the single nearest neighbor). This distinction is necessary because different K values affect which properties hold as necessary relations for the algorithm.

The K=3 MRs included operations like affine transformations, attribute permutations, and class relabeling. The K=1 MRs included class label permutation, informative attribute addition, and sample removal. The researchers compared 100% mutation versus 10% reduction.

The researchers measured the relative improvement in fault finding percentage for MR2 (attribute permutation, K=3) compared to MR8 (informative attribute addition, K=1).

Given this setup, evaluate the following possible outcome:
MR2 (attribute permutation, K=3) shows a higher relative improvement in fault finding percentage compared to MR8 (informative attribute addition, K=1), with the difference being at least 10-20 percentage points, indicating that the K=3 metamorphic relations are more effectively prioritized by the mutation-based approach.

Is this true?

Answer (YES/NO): YES